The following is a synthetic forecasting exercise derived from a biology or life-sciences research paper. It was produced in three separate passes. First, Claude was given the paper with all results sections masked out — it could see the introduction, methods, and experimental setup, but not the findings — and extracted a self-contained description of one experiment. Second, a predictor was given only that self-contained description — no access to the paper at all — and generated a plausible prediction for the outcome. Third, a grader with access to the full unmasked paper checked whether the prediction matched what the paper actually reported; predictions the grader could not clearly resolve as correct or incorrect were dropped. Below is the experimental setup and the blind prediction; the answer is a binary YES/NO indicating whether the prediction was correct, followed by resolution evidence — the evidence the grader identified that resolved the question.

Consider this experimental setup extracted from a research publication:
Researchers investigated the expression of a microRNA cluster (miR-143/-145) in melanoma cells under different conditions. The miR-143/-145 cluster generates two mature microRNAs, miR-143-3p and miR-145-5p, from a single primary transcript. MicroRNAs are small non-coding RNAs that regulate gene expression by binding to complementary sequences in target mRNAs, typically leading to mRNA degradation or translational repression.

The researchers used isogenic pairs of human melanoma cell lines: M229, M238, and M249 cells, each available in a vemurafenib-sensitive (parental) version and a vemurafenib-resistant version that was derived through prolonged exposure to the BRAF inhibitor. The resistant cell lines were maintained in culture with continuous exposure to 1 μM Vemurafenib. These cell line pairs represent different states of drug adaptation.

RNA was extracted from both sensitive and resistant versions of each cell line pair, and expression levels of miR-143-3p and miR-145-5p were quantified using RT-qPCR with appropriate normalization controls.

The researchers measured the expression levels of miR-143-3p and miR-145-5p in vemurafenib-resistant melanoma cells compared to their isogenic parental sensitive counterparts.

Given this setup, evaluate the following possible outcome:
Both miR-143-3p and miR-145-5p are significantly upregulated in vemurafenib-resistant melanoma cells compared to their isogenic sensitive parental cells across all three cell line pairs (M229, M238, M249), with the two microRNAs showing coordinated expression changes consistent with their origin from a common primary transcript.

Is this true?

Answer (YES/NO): NO